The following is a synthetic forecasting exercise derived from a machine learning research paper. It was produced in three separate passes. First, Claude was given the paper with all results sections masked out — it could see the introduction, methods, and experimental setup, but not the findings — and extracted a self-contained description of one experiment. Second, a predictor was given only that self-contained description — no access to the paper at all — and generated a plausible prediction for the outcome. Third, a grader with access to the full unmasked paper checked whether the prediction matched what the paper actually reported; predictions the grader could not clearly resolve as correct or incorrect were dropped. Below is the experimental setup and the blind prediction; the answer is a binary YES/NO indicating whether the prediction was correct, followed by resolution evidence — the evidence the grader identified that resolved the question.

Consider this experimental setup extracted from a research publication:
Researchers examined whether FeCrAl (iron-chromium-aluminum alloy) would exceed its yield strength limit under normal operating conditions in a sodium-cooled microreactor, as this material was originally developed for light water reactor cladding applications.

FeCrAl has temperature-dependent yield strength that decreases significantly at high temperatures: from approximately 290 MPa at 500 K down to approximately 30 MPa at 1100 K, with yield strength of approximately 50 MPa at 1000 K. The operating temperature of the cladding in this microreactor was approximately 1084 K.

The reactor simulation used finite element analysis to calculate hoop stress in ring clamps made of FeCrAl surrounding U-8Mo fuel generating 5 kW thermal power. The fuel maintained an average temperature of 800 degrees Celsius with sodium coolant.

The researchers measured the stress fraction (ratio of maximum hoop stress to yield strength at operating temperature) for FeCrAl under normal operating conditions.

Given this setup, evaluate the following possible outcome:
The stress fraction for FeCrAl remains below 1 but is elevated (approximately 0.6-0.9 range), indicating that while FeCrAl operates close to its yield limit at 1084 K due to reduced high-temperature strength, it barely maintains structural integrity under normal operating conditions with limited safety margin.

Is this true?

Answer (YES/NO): NO